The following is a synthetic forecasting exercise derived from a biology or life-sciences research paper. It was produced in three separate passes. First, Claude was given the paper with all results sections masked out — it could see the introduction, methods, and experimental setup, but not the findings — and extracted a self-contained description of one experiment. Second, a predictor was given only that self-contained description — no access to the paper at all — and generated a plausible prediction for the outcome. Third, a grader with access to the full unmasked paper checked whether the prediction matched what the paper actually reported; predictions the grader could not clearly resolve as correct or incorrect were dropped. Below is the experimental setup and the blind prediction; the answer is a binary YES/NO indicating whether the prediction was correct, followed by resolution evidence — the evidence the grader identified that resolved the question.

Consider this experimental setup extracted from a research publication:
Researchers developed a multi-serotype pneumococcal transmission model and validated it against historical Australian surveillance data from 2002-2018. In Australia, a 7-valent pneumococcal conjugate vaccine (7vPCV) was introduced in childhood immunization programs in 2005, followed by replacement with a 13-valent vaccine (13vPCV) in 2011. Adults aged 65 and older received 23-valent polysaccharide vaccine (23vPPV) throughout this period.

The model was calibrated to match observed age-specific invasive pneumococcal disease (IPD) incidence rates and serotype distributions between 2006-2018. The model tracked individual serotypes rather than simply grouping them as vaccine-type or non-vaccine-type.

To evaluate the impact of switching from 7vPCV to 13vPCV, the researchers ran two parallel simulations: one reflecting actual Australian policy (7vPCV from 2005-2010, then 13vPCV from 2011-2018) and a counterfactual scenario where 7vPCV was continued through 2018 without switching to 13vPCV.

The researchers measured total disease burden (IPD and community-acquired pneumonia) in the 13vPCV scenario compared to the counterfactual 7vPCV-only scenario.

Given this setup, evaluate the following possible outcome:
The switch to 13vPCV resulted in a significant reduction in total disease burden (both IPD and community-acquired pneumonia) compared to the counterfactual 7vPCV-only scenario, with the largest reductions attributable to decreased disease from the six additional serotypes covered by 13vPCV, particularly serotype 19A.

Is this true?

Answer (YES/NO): NO